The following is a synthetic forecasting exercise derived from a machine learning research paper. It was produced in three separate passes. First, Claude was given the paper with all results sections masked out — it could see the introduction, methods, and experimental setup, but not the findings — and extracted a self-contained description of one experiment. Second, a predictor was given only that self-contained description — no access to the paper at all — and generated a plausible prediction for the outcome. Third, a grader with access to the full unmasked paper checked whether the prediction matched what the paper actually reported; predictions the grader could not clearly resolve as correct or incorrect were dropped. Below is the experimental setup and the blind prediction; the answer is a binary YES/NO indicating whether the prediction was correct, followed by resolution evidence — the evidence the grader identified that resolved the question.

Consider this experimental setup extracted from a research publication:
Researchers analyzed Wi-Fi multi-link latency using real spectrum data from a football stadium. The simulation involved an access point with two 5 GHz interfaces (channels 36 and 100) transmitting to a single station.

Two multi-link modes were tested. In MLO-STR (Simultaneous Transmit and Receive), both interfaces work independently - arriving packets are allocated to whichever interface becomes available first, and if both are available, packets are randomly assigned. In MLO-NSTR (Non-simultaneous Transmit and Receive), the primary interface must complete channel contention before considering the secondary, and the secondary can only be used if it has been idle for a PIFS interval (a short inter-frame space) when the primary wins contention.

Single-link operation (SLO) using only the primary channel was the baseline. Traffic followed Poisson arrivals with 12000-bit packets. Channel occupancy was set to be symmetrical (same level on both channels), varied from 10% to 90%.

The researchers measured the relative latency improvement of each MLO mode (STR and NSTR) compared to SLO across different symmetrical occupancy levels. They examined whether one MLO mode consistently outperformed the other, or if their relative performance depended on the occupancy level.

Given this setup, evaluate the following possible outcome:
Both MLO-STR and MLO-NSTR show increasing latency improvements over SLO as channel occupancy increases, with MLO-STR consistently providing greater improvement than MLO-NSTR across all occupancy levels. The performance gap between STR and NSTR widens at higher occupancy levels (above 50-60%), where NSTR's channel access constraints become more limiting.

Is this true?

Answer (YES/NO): NO